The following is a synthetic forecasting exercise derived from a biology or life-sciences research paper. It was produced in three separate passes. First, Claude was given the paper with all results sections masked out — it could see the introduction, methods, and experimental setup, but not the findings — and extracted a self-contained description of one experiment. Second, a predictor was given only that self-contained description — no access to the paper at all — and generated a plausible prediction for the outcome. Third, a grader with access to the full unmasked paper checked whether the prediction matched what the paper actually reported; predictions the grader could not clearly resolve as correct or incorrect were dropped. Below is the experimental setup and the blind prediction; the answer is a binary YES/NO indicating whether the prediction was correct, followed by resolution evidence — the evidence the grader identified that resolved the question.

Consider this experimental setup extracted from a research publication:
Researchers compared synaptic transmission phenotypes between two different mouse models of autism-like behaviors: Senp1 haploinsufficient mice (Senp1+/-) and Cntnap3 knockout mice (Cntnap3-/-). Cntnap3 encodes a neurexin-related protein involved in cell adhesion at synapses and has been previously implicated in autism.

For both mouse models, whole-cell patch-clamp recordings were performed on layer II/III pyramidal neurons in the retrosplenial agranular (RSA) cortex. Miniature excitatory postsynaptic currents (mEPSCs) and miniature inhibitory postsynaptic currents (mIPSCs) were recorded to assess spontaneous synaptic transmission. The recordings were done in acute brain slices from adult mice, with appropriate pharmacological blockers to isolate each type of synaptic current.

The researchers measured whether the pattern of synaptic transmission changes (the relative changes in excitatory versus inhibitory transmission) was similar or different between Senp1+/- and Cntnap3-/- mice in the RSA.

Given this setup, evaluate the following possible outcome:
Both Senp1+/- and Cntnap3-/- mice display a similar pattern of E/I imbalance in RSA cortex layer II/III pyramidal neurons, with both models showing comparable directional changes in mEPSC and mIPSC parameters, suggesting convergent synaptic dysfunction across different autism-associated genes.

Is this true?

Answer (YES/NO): YES